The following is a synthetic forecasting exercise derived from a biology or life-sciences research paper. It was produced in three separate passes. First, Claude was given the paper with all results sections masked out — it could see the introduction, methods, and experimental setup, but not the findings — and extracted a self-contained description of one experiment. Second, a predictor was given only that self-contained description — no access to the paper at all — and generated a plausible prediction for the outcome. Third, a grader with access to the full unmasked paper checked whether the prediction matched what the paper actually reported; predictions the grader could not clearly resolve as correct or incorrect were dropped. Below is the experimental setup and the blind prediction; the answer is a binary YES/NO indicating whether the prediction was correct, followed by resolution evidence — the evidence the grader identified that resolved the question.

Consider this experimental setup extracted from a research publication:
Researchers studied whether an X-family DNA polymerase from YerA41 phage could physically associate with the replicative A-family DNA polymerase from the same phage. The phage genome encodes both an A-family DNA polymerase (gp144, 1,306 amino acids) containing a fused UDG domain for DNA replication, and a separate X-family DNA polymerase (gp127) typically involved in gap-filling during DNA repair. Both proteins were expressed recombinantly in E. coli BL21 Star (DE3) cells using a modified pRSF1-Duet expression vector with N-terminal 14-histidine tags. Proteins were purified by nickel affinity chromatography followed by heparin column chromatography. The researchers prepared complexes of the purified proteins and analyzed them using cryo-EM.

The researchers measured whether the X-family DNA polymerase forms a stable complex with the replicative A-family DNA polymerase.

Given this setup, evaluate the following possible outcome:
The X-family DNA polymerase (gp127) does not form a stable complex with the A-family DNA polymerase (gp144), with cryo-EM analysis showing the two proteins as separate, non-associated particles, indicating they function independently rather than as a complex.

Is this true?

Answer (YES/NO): NO